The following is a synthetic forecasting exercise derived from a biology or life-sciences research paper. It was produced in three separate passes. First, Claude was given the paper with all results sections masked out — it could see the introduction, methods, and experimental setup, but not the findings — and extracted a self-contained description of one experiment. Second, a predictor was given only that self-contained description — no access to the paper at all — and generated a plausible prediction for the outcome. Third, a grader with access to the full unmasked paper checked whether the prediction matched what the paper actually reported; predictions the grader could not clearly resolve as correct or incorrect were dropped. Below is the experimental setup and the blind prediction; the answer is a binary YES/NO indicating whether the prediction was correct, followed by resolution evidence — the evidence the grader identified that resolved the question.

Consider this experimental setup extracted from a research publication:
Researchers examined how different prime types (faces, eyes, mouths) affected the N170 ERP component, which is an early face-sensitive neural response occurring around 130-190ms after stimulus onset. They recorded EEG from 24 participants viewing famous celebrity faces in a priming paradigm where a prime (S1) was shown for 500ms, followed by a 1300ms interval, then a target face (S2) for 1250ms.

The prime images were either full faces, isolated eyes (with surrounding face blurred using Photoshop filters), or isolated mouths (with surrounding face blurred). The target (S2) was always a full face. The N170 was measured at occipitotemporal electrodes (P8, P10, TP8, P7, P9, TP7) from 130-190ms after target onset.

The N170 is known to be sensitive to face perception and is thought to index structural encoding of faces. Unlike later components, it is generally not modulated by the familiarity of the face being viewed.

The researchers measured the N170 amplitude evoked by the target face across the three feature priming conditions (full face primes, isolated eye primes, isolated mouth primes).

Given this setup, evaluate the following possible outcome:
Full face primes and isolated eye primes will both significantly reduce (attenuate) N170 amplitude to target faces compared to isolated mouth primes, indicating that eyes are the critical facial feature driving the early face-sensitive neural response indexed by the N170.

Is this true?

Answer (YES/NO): NO